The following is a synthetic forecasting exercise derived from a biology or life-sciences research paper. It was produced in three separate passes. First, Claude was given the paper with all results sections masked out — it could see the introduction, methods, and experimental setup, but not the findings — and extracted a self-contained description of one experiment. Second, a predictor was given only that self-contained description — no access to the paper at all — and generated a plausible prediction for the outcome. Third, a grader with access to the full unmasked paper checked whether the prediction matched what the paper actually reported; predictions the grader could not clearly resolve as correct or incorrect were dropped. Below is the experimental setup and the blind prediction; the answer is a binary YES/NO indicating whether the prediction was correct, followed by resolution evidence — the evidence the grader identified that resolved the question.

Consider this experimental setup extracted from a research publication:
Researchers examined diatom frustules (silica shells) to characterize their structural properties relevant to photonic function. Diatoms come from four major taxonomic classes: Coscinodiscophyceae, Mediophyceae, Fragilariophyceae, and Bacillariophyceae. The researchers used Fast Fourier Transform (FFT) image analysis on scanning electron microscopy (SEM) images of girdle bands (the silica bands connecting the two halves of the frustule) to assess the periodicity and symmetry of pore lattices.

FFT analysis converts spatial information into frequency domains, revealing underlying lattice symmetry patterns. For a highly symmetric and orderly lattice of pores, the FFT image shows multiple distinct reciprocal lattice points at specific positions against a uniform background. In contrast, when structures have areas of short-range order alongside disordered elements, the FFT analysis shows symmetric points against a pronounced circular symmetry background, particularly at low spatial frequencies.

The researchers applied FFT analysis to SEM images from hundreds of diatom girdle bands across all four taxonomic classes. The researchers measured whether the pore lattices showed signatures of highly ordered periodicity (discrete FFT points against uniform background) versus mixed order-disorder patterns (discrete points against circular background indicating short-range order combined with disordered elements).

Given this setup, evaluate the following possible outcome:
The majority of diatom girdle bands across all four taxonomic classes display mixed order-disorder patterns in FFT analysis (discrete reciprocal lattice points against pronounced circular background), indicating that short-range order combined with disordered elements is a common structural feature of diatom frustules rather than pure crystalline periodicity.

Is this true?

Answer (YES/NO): NO